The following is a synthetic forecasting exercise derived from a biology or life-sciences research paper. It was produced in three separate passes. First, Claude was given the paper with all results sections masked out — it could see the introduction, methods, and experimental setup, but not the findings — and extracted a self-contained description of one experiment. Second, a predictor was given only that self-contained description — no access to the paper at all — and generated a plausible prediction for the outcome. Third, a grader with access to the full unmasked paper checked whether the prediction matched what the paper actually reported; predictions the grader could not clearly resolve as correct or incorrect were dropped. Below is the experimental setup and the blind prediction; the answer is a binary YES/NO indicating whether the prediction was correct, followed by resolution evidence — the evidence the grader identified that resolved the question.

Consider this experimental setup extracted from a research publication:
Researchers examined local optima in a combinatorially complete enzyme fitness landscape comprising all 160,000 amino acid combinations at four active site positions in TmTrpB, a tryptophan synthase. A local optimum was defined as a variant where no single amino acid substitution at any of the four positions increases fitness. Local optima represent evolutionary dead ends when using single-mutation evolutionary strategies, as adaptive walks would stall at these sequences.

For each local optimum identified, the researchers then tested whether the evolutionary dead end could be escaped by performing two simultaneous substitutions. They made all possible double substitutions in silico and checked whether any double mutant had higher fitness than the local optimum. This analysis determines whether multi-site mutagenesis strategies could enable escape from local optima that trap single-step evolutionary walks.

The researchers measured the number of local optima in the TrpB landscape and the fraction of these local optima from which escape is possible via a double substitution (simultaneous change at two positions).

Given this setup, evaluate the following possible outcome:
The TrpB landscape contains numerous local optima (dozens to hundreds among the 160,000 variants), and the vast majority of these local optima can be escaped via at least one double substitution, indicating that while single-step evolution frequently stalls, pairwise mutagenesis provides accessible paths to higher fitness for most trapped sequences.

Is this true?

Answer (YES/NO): YES